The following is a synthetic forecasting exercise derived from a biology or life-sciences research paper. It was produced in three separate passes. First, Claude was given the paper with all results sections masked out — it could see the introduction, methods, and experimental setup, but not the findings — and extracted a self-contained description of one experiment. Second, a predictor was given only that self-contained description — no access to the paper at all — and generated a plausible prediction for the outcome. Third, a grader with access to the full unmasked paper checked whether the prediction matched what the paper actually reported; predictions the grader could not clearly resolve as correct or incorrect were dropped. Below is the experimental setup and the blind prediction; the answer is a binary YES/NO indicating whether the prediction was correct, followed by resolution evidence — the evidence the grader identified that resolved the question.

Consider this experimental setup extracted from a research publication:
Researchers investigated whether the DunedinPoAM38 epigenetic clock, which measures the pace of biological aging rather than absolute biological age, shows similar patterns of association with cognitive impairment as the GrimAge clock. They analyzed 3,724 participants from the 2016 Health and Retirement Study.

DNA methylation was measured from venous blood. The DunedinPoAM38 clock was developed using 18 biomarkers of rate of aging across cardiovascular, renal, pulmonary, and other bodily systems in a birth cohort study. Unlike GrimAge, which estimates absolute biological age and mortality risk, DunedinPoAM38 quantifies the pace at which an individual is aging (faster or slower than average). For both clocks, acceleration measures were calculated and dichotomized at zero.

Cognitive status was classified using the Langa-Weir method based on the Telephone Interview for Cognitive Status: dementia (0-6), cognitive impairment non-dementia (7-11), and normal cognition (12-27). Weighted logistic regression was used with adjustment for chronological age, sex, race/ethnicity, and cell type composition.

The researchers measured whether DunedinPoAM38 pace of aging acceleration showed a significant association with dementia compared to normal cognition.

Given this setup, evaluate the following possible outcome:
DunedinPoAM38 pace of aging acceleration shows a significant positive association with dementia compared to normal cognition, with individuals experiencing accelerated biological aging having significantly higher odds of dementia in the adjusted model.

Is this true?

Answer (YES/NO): NO